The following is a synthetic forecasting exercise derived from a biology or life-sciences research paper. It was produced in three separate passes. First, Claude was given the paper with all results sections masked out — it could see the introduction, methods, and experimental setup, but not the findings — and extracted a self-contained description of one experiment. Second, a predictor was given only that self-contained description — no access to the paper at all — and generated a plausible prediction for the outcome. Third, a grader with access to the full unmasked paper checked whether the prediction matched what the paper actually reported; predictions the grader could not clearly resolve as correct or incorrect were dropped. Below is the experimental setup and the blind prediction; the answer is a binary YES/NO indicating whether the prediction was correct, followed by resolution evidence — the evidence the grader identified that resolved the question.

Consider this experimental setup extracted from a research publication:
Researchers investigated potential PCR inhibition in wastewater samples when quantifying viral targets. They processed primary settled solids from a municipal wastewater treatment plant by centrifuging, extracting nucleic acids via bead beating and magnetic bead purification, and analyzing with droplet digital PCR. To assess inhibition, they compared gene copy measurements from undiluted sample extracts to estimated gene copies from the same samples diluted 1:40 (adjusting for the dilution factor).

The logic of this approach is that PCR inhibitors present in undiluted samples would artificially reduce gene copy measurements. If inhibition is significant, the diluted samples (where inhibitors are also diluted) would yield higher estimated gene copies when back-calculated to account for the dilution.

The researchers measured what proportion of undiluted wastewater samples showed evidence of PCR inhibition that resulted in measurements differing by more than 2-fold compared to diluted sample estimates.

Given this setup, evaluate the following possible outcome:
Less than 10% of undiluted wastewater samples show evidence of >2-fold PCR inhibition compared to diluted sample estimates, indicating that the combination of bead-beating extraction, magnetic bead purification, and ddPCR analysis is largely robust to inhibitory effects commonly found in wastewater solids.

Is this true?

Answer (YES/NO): YES